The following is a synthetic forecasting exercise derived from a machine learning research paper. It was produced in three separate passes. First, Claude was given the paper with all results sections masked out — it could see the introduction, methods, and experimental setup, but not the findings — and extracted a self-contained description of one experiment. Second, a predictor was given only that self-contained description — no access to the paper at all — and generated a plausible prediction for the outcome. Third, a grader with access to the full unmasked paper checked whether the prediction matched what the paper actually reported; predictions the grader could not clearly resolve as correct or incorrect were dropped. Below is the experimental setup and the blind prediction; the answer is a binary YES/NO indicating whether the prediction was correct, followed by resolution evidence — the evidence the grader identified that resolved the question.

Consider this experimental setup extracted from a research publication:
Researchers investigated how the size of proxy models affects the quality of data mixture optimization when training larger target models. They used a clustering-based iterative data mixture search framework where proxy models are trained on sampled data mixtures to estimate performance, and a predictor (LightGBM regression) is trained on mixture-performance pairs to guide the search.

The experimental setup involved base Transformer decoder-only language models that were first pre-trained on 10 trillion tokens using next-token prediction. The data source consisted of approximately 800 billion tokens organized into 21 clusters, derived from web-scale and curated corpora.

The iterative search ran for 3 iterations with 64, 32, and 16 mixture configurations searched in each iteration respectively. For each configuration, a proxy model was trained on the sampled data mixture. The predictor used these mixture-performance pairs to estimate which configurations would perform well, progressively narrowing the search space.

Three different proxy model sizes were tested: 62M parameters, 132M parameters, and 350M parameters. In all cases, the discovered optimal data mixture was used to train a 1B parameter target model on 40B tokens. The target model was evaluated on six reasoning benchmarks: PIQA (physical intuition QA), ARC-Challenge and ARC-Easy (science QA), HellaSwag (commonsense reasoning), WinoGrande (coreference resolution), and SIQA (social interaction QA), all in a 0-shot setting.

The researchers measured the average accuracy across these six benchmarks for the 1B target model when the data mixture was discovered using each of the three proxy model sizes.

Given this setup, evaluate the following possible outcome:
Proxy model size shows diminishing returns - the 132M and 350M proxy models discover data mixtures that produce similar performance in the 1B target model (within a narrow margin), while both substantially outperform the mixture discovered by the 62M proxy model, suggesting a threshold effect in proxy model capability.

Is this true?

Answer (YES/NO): NO